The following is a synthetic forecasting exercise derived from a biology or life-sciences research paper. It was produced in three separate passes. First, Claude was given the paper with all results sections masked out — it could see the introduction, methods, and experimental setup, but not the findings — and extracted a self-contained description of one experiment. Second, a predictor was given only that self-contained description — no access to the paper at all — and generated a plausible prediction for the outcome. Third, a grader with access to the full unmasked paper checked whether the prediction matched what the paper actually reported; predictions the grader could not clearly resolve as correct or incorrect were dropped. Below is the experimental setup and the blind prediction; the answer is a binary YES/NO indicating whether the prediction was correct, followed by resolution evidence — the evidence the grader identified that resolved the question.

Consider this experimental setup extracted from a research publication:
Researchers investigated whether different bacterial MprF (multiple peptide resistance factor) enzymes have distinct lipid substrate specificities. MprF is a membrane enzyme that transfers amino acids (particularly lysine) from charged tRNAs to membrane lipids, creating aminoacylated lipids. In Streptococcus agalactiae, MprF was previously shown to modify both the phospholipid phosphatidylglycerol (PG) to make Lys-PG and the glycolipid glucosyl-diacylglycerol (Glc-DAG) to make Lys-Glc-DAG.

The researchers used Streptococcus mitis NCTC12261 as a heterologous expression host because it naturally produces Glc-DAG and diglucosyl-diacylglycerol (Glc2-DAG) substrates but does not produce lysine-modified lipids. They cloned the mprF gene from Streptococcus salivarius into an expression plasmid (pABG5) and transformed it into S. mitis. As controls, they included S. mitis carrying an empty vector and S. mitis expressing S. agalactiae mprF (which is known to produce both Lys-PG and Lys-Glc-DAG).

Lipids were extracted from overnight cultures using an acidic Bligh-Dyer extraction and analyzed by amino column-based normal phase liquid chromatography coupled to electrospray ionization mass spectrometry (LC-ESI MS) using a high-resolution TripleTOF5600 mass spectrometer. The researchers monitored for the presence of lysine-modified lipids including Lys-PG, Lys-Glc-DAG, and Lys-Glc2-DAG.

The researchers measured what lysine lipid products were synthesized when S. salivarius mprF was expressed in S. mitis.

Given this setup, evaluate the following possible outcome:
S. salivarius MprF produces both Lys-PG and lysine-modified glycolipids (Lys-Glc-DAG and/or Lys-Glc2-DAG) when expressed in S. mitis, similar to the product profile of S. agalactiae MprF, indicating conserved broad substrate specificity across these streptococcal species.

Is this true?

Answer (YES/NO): NO